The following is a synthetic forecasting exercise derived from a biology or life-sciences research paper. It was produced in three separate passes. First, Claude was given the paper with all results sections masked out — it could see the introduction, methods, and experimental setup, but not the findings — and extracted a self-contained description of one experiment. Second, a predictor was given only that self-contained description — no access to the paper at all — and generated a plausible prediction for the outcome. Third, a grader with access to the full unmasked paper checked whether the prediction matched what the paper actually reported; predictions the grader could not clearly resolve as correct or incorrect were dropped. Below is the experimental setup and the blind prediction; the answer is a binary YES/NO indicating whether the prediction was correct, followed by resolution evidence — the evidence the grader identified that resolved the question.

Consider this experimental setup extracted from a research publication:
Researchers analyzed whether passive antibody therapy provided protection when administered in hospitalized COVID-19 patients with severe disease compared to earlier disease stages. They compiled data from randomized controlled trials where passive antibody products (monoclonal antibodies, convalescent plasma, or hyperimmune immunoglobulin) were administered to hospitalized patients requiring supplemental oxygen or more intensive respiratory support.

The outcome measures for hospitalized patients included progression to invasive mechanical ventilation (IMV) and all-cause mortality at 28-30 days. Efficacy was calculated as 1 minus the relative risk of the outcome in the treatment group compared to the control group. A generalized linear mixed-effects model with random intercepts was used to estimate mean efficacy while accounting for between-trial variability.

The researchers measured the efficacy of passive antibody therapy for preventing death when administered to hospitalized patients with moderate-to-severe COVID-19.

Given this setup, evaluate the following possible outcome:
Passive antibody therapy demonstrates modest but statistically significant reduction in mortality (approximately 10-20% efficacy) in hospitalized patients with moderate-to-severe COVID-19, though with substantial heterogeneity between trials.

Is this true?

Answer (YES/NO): NO